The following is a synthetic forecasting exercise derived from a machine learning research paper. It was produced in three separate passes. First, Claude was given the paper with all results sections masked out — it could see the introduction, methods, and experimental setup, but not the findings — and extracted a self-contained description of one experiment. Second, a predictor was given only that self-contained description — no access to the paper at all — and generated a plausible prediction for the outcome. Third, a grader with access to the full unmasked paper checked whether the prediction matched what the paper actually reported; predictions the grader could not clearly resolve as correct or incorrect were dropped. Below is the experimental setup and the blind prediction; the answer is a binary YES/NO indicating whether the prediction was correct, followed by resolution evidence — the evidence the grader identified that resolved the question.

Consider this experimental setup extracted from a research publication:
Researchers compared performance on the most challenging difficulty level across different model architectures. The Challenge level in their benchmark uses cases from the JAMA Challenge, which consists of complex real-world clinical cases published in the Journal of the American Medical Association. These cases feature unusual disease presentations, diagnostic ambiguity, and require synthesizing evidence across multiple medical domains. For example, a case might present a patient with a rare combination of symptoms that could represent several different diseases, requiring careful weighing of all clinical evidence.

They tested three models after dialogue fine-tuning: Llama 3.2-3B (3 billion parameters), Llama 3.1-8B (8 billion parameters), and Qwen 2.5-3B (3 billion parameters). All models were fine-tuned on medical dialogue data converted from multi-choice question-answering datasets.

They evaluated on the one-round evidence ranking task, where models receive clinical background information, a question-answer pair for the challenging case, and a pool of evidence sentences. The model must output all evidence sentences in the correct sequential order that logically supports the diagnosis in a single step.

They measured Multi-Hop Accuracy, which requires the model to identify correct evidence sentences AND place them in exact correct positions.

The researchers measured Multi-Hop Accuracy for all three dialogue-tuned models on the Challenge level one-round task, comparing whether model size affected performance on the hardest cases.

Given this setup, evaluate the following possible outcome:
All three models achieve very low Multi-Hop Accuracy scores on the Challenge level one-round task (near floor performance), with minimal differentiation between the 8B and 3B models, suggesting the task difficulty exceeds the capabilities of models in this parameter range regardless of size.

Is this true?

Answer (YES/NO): YES